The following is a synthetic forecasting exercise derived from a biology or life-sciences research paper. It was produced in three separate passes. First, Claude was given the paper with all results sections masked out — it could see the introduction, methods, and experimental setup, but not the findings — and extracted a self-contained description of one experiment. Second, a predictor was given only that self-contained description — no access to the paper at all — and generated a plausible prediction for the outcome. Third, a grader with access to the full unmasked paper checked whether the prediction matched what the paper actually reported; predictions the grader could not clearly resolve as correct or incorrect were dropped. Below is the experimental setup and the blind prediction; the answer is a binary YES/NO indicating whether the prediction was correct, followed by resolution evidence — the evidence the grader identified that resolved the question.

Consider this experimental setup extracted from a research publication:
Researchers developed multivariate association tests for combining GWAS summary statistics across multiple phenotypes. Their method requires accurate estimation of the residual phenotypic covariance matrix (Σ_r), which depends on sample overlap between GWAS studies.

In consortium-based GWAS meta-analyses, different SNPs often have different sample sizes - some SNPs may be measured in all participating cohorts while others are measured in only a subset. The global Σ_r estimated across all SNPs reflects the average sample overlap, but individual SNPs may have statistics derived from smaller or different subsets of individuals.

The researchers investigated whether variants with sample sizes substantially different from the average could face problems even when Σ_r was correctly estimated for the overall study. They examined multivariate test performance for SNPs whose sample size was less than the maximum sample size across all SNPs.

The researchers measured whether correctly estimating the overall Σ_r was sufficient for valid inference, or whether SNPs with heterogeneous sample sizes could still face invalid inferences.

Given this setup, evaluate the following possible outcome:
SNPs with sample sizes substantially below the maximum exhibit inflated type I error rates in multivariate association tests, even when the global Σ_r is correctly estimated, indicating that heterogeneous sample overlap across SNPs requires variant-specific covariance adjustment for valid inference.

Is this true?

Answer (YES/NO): NO